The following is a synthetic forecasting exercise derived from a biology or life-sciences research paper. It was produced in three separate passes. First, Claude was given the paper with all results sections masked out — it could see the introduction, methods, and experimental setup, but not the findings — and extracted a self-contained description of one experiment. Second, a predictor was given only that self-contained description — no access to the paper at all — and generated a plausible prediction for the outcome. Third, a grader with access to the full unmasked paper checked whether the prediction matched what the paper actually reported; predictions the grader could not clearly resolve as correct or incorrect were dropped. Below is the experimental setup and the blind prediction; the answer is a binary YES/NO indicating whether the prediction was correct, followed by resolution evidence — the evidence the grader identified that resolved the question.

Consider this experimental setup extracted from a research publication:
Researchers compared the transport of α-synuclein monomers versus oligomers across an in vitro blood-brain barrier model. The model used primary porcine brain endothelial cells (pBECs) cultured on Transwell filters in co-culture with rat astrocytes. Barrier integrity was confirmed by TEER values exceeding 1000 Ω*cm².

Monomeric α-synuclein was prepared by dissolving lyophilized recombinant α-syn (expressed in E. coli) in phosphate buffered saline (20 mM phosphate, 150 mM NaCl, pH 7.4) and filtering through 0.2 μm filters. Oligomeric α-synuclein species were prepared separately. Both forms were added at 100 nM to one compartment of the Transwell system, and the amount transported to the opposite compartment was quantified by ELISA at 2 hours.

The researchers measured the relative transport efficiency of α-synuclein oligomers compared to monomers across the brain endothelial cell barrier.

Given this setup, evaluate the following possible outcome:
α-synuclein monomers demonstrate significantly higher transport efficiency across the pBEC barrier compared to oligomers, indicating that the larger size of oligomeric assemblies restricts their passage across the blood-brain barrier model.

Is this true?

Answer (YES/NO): YES